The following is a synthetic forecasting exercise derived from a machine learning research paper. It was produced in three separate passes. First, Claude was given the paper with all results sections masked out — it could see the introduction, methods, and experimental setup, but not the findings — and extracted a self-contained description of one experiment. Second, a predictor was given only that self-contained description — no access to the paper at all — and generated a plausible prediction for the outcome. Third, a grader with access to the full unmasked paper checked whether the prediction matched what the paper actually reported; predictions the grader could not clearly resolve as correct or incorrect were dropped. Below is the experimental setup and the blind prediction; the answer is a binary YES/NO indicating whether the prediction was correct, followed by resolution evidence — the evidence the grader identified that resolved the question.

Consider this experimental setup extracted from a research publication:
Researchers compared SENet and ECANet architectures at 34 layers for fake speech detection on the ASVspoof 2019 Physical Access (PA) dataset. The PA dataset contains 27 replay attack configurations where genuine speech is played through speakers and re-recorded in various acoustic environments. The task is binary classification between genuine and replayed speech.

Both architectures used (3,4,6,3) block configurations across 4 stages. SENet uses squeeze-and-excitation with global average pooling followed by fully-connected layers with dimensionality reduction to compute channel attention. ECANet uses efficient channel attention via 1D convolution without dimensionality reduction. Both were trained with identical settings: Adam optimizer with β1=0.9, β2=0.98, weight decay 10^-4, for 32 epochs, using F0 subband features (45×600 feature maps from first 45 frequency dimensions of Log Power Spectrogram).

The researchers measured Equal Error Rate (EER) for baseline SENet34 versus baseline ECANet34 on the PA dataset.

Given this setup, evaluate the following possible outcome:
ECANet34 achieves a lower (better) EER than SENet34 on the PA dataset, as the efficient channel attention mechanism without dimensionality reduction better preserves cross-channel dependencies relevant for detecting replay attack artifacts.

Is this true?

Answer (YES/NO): YES